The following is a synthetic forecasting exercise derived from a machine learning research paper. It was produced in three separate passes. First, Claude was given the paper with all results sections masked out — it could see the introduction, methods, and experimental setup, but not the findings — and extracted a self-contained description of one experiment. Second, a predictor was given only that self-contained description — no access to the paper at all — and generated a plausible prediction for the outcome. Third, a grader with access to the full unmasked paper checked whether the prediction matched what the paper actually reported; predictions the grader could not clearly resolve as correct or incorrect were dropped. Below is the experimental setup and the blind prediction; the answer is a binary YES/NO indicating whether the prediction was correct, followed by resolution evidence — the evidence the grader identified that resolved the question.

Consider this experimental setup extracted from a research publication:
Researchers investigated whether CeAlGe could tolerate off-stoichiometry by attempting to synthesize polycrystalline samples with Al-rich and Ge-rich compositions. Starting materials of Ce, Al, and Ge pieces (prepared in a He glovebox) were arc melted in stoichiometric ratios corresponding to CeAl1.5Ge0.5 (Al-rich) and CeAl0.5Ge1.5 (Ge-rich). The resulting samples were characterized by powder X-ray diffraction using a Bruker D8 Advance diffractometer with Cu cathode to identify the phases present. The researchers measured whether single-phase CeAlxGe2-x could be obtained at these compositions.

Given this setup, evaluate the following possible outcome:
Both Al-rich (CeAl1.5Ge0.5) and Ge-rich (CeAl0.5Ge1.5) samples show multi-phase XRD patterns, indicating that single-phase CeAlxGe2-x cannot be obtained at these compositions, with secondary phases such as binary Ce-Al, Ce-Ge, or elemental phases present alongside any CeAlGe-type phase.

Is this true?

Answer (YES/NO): NO